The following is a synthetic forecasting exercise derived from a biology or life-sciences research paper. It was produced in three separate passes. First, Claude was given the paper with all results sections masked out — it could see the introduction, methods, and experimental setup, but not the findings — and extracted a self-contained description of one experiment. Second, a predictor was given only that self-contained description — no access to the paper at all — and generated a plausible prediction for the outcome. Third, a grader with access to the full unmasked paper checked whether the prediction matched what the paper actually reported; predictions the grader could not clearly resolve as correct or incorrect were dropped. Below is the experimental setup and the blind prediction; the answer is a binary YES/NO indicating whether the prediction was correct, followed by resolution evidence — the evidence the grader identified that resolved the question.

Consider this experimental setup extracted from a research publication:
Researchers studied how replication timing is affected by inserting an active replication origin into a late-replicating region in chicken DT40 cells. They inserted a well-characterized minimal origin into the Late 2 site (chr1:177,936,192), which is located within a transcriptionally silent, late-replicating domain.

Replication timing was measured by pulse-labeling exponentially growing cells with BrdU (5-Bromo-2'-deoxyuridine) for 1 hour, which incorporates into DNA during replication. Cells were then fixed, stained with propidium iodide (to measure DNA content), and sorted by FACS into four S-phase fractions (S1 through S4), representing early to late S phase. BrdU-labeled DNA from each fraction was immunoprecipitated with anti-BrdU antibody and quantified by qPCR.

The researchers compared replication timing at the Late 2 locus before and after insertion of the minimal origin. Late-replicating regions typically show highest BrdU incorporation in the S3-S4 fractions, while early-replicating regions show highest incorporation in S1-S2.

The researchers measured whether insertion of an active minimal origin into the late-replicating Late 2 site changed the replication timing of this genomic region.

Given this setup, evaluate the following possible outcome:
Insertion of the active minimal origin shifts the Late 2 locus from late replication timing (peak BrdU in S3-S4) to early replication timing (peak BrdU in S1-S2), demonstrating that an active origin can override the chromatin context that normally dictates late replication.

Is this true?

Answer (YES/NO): NO